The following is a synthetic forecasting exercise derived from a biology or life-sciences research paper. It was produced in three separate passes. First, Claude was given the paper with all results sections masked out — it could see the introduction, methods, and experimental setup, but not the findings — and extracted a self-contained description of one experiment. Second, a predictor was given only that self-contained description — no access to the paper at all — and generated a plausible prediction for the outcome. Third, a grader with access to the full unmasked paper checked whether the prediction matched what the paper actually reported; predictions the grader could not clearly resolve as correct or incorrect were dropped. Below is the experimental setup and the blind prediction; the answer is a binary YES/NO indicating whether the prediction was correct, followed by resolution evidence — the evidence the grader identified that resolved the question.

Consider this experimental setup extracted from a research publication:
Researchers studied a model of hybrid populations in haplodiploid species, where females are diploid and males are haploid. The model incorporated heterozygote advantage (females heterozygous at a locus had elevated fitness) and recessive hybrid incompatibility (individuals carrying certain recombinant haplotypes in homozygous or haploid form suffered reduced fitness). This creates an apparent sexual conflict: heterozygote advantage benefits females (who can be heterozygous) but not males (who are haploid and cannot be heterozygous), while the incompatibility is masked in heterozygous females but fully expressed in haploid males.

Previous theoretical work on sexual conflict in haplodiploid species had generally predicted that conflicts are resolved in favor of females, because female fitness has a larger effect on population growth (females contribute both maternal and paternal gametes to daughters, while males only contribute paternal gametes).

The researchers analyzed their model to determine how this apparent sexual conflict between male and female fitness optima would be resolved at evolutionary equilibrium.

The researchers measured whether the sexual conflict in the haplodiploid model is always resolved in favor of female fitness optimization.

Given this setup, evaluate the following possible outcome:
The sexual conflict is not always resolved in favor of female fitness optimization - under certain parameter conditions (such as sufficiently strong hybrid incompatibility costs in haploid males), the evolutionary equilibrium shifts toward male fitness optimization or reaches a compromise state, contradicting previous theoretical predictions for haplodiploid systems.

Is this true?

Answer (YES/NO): YES